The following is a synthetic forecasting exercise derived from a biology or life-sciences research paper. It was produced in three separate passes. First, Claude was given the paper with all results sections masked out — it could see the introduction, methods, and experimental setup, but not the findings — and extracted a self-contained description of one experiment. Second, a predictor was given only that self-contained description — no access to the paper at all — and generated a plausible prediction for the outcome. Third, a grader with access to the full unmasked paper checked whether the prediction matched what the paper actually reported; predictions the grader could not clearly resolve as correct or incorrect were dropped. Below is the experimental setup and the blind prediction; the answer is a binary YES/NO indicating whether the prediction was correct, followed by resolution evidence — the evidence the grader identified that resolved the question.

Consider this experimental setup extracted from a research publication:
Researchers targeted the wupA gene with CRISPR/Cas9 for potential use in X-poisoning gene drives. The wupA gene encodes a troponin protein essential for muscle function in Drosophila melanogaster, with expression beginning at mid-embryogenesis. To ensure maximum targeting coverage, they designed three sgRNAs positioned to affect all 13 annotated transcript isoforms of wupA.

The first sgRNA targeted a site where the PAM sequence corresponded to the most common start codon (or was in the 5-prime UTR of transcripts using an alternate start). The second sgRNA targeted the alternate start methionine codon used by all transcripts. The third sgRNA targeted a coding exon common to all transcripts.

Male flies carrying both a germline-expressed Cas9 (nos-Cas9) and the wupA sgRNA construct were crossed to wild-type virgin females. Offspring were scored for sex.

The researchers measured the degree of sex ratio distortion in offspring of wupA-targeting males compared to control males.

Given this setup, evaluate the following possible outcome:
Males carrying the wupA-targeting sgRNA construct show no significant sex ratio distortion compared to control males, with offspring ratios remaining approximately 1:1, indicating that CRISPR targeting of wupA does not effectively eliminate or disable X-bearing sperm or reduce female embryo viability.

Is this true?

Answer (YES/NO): NO